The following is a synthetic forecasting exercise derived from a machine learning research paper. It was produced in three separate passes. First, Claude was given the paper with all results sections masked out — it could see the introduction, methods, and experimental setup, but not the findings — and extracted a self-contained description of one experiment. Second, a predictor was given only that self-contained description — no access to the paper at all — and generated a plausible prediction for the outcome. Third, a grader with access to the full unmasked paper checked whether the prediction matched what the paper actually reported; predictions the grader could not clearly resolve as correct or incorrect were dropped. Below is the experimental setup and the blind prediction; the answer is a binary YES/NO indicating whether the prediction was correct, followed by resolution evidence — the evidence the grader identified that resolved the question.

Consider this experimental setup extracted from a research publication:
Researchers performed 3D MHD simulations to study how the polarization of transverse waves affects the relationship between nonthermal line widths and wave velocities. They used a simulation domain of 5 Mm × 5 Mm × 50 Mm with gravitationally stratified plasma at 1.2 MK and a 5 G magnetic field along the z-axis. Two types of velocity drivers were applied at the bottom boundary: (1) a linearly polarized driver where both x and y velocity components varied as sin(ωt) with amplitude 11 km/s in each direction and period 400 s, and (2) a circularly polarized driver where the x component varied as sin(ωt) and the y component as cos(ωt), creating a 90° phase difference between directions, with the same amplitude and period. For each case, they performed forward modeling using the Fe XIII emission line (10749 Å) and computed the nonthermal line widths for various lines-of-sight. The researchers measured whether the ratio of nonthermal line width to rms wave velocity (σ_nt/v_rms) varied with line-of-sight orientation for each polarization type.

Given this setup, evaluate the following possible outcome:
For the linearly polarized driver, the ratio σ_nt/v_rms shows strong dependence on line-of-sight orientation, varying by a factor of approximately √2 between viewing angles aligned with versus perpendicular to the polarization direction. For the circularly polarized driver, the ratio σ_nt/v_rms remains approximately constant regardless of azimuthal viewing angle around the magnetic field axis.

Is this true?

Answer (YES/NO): YES